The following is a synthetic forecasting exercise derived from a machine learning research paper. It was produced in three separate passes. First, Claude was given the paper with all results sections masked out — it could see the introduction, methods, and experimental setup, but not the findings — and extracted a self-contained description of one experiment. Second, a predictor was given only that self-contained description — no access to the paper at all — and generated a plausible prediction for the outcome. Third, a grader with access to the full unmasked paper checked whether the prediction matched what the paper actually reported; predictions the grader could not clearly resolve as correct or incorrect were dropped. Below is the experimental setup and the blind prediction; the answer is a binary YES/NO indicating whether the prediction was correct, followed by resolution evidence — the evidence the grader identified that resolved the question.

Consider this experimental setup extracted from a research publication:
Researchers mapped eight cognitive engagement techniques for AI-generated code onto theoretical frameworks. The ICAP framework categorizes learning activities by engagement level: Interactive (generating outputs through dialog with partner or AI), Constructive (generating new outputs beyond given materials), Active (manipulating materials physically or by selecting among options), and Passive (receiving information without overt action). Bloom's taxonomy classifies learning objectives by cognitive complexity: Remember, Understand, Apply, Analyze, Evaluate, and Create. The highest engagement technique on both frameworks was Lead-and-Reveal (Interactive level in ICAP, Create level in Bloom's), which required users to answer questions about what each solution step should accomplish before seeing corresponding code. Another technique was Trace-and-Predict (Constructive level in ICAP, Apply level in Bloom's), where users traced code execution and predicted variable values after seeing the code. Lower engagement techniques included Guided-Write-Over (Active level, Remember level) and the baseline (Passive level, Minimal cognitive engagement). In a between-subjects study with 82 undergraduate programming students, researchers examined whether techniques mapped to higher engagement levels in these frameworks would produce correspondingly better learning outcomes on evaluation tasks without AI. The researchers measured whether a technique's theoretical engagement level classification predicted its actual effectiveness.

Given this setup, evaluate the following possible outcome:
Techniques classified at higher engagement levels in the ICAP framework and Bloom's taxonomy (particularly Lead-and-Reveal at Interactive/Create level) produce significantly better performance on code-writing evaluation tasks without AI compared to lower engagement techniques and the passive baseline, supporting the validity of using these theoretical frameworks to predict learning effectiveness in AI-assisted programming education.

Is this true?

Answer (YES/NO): NO